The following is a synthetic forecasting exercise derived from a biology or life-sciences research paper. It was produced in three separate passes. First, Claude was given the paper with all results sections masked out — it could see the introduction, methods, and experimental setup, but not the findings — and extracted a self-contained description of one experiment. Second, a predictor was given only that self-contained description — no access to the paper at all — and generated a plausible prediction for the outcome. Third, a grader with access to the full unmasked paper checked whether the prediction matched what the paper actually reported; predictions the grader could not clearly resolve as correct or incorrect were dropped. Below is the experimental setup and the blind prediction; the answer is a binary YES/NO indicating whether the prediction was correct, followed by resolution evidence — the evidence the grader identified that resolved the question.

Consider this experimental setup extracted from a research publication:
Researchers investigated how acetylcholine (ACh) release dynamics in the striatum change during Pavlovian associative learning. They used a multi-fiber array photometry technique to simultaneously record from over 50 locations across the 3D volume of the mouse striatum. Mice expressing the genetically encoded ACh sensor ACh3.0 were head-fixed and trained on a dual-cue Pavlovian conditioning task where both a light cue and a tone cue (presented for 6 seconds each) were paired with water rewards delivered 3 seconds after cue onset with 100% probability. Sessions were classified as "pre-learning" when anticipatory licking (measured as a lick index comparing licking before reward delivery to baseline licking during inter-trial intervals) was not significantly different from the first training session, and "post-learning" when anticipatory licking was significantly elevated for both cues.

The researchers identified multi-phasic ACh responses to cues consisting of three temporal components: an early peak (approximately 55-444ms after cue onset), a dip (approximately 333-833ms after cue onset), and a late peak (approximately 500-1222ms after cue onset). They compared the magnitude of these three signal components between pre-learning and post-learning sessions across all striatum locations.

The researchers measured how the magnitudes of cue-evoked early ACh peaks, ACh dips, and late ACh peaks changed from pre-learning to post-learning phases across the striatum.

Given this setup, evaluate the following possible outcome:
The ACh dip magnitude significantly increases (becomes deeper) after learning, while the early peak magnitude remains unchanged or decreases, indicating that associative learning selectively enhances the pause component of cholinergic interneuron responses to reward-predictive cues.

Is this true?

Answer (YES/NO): NO